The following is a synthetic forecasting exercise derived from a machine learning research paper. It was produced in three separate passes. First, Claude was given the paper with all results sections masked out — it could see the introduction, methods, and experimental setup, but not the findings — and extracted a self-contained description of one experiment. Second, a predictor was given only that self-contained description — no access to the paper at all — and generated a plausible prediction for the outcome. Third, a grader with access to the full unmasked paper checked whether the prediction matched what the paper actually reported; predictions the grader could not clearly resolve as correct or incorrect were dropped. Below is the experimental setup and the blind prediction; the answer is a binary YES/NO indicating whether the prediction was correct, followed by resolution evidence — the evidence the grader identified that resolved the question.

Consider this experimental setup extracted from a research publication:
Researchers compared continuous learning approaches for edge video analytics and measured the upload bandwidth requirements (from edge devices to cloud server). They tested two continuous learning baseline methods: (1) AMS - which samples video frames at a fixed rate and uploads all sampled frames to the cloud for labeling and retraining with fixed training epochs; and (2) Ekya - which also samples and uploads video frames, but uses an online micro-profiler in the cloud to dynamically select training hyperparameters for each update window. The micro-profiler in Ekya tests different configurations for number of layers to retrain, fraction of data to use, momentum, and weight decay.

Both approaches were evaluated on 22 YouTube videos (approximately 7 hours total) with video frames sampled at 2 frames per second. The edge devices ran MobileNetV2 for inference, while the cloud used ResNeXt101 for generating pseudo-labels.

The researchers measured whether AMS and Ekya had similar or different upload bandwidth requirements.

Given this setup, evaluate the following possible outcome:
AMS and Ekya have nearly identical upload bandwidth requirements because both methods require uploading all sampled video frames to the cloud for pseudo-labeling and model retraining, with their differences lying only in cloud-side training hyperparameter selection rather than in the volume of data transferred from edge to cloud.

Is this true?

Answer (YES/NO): YES